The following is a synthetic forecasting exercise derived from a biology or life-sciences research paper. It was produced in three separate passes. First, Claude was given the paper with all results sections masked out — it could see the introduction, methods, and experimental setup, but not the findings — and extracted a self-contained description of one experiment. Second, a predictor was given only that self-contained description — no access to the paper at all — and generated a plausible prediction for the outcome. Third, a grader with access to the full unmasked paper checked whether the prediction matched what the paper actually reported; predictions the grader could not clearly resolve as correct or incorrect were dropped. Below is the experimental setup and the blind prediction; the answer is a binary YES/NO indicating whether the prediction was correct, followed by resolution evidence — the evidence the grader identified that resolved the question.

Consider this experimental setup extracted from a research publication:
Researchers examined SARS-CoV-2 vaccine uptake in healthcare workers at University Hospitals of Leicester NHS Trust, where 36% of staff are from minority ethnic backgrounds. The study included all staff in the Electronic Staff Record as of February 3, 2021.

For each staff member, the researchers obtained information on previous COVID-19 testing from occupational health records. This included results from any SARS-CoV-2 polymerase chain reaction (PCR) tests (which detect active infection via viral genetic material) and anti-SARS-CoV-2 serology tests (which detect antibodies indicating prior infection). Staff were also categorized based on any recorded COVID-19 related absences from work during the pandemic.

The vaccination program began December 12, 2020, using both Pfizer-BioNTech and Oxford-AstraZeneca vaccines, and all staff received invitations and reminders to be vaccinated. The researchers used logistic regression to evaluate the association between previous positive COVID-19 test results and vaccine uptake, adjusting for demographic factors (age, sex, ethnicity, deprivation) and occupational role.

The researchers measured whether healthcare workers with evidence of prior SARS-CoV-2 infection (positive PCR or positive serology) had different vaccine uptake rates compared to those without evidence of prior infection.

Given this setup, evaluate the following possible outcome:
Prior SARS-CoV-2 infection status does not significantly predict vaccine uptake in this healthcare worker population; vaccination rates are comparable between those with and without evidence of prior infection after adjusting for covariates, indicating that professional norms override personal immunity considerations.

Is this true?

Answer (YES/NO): NO